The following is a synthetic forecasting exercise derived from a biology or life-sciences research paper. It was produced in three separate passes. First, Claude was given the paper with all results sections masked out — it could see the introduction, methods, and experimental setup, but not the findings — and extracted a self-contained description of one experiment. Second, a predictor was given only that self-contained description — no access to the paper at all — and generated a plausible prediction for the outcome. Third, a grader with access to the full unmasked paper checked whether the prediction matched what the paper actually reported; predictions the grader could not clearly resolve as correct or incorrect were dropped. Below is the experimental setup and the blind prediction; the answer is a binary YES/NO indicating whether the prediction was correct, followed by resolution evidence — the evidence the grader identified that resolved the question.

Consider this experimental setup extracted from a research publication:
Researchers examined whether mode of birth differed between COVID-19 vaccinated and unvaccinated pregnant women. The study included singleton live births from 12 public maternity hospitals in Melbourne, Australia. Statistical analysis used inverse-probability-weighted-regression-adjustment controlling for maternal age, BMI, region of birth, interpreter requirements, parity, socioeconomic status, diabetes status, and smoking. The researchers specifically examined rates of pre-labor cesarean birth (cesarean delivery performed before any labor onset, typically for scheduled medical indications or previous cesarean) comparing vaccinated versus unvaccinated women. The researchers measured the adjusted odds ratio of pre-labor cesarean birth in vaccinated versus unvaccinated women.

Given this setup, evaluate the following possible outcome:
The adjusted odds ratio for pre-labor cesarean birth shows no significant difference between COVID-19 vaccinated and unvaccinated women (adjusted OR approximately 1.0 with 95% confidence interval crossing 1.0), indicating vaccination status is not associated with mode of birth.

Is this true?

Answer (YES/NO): NO